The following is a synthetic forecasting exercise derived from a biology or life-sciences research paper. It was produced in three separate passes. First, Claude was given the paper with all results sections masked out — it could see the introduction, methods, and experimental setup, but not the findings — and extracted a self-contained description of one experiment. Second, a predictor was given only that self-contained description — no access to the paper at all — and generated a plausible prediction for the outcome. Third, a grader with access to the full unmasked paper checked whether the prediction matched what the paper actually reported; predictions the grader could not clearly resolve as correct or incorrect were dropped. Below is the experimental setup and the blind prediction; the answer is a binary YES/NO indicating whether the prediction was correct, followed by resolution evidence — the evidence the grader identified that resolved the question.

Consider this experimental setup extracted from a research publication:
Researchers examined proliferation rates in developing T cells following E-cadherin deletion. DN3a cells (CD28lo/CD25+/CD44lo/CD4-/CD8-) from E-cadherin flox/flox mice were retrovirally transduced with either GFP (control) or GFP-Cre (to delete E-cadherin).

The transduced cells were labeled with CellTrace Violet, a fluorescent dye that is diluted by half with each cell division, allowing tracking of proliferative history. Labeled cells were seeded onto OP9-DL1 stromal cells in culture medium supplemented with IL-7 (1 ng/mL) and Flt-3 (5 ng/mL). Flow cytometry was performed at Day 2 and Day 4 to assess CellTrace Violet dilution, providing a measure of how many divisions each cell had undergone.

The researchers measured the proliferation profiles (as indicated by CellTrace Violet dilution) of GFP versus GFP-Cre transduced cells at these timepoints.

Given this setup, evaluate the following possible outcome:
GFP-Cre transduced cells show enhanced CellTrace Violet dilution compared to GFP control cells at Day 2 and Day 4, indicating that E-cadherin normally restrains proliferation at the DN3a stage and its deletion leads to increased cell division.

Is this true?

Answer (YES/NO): NO